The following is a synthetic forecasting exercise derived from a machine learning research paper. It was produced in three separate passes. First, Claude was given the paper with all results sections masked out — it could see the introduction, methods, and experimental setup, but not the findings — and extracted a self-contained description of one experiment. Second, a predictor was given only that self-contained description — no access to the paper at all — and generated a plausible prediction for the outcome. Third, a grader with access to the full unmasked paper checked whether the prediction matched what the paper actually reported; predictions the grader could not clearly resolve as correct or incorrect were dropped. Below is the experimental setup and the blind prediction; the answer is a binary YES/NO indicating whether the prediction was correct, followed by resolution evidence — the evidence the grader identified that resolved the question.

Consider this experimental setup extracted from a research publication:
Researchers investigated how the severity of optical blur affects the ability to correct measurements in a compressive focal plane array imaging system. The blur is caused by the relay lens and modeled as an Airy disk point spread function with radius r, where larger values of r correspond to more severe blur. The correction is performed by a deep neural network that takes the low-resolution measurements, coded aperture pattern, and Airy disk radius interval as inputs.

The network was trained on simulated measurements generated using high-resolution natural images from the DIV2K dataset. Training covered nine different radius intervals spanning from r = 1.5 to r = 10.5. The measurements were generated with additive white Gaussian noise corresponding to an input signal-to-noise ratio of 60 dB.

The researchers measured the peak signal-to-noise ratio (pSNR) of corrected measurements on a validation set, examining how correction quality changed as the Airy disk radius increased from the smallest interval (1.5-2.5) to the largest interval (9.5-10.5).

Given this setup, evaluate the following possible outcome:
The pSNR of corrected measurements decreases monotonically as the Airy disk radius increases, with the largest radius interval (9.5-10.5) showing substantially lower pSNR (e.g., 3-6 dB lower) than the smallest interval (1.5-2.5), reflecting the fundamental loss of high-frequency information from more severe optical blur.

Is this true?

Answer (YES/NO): NO